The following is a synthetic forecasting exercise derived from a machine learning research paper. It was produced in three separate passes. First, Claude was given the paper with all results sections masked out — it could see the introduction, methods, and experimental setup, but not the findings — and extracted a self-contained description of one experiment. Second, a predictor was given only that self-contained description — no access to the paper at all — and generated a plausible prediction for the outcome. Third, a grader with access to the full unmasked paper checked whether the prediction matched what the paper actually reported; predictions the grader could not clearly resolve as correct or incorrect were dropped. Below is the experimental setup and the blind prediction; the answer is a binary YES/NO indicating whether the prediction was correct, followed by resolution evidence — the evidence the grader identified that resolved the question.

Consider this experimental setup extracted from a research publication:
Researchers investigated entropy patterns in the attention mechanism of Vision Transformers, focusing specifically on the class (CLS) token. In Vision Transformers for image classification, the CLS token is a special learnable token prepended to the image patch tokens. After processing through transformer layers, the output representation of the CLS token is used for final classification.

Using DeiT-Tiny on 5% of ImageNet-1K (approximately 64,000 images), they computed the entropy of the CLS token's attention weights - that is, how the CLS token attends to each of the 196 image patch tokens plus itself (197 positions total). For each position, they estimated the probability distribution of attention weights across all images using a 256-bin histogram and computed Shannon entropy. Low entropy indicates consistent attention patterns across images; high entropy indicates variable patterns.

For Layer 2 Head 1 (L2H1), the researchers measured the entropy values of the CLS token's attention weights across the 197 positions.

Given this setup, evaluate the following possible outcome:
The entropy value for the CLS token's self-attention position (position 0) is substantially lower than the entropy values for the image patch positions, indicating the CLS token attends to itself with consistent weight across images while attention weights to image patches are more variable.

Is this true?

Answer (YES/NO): NO